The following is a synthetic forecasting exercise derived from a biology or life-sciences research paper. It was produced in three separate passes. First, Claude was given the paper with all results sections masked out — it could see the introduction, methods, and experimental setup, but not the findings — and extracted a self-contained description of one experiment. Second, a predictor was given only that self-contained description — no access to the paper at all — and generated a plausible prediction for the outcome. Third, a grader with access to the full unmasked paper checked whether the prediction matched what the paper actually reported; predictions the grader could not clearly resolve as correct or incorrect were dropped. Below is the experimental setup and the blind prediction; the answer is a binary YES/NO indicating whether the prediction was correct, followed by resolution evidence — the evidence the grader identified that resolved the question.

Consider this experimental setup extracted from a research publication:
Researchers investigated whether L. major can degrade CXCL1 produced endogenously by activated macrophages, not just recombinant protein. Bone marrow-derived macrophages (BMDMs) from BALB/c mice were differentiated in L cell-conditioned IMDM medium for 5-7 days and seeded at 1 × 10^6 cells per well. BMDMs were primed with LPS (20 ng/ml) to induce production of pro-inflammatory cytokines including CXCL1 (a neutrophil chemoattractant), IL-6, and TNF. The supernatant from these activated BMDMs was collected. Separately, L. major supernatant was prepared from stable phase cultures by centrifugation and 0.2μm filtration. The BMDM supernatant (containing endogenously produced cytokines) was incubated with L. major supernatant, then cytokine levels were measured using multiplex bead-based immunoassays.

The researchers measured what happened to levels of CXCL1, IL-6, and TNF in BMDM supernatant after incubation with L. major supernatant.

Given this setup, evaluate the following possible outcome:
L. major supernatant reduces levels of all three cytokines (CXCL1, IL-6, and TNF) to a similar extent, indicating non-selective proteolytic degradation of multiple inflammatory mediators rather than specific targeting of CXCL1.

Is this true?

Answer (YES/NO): NO